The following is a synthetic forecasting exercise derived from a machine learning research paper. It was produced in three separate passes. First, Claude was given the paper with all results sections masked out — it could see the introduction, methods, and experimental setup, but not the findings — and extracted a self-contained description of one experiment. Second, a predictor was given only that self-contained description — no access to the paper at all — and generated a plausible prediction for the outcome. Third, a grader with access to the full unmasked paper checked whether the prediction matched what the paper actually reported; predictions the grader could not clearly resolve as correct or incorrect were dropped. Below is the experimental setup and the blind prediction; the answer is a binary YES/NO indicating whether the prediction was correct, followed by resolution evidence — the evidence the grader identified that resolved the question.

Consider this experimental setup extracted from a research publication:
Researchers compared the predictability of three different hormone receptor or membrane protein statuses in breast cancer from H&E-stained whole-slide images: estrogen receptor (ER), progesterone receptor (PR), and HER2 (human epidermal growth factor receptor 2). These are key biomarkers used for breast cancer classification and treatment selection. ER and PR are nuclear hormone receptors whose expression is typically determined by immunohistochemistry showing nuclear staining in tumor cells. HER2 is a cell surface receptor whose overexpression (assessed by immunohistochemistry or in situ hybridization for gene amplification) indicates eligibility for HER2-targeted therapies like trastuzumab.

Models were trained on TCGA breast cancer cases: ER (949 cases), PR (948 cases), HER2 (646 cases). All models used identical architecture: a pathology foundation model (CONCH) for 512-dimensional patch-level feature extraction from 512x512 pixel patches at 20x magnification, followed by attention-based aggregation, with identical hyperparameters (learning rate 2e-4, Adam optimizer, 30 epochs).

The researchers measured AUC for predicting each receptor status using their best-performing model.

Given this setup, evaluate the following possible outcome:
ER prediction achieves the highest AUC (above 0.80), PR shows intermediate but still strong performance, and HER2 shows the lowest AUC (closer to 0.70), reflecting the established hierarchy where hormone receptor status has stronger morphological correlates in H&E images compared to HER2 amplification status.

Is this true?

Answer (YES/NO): YES